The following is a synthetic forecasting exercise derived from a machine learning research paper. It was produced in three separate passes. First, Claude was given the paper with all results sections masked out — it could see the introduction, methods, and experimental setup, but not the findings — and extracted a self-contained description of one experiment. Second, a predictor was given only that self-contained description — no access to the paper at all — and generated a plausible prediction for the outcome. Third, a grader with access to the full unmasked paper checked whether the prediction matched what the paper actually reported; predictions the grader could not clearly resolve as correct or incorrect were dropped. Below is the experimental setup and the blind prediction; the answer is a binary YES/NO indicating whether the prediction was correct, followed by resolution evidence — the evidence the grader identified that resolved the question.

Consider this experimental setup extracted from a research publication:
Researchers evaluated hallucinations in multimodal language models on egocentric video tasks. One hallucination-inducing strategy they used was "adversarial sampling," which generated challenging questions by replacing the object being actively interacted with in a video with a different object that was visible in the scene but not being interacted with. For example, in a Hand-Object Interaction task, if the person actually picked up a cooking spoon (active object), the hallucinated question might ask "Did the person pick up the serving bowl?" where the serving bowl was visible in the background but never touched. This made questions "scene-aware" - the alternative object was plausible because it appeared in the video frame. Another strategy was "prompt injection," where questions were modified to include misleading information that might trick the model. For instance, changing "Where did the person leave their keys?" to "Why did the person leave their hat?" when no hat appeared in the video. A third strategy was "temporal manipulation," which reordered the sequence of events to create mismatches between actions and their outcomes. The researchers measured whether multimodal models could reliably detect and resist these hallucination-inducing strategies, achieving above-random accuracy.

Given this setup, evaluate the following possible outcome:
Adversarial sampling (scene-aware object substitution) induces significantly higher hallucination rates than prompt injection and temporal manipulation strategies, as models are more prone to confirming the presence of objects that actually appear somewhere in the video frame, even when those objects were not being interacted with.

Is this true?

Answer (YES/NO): NO